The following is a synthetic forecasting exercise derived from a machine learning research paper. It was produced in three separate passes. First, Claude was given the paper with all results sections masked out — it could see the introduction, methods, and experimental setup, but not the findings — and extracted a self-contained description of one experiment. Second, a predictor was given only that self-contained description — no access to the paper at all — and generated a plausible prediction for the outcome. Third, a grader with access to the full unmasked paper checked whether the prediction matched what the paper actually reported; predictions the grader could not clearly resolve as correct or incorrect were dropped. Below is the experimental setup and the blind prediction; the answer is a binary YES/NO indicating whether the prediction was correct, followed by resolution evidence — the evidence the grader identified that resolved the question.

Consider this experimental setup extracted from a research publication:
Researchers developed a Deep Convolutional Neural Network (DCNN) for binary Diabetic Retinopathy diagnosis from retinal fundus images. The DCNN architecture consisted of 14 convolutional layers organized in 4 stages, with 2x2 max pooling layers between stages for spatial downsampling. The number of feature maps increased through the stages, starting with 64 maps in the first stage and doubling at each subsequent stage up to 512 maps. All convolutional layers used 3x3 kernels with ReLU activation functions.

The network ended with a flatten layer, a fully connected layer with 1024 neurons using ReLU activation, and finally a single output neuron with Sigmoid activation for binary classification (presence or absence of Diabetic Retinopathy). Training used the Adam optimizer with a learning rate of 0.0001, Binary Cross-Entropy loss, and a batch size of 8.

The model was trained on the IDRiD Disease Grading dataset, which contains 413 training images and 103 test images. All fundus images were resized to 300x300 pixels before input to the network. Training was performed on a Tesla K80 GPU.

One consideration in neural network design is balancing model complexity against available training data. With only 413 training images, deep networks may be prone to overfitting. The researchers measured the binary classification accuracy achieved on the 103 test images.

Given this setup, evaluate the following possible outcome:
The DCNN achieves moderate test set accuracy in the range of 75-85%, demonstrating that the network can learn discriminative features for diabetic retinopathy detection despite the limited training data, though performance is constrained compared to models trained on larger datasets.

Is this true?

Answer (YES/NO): YES